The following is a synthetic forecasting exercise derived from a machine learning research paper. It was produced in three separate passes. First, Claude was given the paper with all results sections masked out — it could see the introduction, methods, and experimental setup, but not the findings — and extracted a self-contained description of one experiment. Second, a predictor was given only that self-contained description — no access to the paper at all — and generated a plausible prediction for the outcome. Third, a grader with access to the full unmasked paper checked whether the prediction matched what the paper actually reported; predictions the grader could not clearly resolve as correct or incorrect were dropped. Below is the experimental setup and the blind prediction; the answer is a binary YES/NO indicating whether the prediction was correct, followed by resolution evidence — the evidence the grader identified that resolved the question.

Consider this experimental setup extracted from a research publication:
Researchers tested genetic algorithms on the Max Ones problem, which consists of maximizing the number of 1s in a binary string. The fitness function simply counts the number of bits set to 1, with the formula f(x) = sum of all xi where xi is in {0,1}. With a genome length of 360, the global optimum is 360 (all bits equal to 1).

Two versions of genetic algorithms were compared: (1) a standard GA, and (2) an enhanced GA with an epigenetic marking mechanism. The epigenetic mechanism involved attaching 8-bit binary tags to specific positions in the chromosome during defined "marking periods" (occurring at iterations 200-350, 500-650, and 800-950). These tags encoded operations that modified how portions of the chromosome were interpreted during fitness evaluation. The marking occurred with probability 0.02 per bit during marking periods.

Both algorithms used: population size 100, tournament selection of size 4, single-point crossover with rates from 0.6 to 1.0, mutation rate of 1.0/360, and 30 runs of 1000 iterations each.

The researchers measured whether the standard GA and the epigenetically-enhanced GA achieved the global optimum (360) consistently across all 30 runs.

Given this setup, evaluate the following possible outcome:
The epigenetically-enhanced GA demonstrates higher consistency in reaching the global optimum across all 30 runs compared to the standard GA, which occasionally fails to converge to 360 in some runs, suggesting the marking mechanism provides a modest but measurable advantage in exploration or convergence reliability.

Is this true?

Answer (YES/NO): NO